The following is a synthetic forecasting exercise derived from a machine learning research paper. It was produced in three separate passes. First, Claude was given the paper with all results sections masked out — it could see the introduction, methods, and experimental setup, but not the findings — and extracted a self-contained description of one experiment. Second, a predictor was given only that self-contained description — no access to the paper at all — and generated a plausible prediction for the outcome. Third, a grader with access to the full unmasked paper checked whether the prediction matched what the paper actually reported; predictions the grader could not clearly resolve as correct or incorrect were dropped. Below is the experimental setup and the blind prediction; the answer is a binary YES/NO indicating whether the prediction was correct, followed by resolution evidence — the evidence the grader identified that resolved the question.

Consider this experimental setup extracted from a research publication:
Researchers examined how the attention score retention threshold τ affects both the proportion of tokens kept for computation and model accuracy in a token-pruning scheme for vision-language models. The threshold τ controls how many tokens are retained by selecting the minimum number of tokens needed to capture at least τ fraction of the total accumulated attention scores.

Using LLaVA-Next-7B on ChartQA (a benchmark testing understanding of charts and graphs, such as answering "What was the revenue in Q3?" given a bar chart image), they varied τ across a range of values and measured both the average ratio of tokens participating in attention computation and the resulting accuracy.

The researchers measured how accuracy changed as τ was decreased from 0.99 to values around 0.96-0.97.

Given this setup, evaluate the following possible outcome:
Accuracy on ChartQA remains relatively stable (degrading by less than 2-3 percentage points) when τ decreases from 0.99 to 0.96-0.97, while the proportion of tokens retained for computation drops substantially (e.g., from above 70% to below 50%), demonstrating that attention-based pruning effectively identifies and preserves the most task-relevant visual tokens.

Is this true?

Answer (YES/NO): NO